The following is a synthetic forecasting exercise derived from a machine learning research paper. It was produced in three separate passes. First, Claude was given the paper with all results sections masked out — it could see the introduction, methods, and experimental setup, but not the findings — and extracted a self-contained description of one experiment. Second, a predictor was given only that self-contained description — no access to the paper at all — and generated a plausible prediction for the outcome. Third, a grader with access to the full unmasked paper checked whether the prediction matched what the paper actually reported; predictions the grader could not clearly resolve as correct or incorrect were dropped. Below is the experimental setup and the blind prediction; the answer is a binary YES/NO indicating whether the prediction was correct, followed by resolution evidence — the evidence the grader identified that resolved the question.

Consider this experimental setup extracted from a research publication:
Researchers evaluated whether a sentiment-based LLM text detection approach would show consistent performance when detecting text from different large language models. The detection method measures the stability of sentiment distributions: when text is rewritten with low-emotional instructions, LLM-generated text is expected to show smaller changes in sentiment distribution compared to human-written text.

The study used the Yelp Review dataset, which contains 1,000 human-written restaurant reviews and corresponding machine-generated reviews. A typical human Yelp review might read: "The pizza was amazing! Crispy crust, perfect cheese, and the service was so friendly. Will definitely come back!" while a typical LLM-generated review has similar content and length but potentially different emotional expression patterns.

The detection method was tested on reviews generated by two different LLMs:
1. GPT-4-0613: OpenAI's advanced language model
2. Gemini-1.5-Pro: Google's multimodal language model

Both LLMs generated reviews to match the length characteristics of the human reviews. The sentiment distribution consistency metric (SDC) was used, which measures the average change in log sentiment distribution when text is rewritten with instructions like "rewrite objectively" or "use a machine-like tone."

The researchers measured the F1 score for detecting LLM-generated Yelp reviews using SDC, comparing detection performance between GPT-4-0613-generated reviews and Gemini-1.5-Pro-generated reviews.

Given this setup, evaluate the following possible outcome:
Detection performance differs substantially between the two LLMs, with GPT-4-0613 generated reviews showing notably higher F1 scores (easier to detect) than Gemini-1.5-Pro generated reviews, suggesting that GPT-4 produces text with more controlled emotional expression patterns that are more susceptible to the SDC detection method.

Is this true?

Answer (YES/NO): NO